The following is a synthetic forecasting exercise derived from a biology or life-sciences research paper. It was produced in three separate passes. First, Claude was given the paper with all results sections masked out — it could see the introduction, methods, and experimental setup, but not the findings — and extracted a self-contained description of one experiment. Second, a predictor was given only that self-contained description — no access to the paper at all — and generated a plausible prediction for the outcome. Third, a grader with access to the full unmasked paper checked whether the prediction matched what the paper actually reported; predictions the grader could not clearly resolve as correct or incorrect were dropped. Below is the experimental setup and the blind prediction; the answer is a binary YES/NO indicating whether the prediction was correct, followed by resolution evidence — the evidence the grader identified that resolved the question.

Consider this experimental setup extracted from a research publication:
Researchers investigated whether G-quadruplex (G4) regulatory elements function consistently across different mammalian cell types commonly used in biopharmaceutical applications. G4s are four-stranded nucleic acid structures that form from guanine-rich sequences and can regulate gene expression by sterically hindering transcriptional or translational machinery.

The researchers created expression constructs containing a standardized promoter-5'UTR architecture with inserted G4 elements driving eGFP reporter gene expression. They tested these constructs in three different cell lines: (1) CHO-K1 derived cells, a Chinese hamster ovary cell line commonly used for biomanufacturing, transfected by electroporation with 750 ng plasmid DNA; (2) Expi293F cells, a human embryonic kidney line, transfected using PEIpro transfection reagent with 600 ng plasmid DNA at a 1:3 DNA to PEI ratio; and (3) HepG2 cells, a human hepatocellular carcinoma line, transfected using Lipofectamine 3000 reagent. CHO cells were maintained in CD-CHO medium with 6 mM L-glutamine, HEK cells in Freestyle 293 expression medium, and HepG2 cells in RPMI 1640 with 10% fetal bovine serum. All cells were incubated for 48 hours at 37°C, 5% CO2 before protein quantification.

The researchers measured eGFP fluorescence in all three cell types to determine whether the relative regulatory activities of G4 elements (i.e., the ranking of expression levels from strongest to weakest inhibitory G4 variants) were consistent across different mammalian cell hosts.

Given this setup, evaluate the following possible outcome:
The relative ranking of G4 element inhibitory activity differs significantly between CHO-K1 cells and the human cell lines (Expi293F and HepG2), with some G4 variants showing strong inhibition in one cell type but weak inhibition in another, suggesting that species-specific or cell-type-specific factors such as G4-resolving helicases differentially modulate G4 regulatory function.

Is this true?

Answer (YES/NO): NO